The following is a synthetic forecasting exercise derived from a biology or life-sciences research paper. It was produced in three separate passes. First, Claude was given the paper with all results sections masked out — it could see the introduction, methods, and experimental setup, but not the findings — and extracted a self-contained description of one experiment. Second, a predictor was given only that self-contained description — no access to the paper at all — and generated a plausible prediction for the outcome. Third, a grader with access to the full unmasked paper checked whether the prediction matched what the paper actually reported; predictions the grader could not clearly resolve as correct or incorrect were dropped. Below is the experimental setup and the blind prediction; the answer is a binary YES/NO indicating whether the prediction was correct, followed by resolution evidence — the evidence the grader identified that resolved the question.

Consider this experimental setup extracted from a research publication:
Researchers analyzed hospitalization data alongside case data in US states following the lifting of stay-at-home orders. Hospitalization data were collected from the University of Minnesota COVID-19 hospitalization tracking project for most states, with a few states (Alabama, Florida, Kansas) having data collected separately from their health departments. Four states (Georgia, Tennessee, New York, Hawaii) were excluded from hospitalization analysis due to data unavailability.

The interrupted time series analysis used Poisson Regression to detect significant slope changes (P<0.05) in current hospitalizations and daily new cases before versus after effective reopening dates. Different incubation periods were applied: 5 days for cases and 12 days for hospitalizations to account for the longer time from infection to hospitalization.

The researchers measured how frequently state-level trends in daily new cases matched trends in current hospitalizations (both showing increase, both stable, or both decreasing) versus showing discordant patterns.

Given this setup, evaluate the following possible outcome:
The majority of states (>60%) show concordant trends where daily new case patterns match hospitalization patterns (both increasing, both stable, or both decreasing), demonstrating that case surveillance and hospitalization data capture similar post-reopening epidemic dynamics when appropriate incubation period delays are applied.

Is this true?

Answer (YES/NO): YES